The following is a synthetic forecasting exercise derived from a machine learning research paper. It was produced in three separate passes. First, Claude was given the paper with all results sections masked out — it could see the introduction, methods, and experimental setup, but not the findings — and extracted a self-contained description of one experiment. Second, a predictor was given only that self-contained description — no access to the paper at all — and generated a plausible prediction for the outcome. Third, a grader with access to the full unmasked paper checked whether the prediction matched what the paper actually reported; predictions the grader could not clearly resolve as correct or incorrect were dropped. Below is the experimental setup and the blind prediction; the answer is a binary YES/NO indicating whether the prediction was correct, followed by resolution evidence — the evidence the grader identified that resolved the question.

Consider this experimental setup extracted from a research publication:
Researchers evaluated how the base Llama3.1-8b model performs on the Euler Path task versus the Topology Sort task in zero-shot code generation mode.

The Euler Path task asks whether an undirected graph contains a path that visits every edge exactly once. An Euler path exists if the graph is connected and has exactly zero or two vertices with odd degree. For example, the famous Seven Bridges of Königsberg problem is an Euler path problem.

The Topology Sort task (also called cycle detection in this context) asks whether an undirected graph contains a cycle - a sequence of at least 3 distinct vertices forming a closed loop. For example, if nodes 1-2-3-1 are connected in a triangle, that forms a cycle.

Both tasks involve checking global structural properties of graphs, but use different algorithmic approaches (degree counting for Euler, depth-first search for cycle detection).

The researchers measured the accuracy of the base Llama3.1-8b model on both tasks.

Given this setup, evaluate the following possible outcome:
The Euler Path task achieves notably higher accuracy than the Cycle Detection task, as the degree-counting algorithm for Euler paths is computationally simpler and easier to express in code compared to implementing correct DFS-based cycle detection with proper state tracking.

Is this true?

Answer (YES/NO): YES